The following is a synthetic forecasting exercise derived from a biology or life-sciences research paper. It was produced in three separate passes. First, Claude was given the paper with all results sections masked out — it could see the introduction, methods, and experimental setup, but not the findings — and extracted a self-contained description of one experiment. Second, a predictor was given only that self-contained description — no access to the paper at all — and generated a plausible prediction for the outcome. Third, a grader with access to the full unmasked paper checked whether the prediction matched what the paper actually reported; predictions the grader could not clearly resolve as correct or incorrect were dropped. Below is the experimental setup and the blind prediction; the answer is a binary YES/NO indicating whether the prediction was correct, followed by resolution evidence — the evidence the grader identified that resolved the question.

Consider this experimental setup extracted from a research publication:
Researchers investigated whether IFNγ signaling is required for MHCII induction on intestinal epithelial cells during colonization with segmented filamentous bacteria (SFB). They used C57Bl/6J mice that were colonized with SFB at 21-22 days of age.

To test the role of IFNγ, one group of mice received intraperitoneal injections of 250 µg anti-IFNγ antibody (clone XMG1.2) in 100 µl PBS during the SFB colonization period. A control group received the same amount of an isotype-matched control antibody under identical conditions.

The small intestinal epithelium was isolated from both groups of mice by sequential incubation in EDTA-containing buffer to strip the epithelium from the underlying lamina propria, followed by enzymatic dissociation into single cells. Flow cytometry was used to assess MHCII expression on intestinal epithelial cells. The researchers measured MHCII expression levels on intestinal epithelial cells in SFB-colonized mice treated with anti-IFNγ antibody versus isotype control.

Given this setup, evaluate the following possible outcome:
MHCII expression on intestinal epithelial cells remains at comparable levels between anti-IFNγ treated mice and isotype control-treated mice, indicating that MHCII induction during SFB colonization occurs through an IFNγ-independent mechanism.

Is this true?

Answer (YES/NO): NO